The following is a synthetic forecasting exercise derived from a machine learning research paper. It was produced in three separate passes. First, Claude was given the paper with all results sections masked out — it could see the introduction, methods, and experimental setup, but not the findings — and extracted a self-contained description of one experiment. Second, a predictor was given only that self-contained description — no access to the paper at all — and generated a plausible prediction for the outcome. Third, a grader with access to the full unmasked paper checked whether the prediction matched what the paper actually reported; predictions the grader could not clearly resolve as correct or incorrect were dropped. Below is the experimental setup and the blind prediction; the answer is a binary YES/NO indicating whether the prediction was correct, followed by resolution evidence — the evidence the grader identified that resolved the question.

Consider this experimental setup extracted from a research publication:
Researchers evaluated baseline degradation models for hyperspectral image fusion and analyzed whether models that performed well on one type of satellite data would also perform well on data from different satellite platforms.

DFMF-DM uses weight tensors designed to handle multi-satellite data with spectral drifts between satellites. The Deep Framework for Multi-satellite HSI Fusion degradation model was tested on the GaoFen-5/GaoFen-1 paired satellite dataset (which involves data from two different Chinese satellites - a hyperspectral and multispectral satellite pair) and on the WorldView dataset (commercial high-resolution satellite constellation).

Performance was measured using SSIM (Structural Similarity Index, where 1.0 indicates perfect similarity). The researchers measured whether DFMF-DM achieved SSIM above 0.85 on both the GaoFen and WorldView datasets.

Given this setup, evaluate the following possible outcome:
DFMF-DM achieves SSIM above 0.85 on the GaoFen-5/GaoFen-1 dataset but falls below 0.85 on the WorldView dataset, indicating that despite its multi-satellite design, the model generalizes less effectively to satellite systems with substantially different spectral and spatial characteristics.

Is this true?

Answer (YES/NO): NO